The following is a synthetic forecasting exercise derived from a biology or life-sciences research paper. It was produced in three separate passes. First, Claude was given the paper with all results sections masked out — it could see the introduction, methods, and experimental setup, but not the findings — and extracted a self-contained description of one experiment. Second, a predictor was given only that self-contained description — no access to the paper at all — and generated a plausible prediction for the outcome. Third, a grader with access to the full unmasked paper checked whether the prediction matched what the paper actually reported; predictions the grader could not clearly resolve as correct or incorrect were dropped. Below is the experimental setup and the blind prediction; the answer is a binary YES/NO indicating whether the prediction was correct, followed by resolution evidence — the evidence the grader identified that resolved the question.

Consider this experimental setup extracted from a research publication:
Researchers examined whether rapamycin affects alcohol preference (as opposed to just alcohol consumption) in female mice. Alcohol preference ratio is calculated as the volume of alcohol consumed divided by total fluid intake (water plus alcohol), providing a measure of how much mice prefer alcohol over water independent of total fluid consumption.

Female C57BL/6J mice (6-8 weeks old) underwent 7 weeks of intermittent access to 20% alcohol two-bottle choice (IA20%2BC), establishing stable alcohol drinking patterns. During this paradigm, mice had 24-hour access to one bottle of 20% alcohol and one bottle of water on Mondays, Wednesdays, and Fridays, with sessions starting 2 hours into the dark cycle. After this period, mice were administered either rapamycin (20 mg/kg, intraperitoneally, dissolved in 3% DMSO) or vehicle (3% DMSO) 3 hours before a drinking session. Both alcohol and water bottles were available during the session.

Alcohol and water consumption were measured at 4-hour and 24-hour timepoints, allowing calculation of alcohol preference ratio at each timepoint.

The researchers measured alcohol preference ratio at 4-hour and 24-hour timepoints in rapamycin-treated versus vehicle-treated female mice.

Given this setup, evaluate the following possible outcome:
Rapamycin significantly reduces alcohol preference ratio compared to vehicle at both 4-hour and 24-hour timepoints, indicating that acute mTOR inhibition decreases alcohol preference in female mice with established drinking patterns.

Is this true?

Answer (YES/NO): NO